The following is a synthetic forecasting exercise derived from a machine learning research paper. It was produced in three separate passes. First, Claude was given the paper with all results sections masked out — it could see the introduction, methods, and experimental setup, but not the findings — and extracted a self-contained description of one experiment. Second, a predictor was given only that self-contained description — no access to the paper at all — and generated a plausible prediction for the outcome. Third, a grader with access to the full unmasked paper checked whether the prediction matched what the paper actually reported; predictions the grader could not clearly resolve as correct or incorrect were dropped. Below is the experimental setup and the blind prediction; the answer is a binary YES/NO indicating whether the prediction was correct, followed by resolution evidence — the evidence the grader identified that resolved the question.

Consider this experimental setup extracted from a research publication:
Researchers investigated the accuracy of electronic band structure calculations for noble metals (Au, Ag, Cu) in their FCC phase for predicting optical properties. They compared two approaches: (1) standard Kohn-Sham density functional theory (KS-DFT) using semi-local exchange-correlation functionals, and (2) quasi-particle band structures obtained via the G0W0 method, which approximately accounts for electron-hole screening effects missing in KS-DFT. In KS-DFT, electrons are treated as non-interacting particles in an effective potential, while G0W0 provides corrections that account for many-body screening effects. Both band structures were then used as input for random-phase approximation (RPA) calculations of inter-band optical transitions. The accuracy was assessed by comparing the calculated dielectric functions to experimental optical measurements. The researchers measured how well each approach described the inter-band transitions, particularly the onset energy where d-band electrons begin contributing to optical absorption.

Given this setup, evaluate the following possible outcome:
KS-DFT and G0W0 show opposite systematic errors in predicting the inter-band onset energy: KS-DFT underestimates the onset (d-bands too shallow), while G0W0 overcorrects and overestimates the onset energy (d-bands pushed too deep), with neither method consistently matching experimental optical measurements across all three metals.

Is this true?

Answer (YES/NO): NO